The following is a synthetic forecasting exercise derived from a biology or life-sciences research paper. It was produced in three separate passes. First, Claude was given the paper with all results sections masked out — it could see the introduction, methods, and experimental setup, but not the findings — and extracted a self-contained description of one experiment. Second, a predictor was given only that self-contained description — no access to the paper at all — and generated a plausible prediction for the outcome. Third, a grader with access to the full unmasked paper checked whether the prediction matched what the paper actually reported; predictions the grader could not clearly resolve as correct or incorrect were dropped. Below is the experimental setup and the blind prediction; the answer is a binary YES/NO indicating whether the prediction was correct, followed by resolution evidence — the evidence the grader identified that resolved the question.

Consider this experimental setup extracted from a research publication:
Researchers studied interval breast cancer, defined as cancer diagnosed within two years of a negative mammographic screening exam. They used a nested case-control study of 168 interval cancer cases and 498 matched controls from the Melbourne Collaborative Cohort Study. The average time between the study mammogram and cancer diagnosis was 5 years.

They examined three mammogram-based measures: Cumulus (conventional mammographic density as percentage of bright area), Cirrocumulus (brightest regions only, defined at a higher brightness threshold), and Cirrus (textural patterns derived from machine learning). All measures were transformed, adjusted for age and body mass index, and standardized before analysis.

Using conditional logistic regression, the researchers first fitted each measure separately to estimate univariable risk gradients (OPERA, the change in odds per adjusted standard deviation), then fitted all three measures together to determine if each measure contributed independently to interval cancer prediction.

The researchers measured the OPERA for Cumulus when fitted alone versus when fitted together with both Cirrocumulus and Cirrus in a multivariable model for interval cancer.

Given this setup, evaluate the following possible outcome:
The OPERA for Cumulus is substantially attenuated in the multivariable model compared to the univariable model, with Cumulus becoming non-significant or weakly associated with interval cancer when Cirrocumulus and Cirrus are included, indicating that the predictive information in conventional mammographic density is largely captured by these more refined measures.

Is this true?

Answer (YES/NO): NO